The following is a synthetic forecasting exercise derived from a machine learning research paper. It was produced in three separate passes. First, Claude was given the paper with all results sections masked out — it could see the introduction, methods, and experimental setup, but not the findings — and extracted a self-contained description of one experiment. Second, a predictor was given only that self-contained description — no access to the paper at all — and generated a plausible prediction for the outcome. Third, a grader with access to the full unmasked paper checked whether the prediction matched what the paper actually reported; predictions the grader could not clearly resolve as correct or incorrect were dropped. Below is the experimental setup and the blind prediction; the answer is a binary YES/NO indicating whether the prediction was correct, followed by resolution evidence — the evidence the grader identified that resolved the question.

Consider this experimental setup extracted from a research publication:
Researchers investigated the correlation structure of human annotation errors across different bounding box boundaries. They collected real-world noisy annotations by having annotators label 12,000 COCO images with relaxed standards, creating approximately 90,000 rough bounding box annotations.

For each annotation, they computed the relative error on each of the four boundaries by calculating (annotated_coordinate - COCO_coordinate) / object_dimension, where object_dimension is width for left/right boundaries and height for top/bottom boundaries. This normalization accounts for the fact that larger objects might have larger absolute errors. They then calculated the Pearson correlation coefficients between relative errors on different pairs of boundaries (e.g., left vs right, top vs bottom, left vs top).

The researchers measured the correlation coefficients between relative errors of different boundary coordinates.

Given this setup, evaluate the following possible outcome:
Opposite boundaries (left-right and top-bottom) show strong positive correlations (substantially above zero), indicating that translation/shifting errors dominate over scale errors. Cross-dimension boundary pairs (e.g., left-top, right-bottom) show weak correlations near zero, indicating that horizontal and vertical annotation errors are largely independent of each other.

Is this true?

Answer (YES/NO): NO